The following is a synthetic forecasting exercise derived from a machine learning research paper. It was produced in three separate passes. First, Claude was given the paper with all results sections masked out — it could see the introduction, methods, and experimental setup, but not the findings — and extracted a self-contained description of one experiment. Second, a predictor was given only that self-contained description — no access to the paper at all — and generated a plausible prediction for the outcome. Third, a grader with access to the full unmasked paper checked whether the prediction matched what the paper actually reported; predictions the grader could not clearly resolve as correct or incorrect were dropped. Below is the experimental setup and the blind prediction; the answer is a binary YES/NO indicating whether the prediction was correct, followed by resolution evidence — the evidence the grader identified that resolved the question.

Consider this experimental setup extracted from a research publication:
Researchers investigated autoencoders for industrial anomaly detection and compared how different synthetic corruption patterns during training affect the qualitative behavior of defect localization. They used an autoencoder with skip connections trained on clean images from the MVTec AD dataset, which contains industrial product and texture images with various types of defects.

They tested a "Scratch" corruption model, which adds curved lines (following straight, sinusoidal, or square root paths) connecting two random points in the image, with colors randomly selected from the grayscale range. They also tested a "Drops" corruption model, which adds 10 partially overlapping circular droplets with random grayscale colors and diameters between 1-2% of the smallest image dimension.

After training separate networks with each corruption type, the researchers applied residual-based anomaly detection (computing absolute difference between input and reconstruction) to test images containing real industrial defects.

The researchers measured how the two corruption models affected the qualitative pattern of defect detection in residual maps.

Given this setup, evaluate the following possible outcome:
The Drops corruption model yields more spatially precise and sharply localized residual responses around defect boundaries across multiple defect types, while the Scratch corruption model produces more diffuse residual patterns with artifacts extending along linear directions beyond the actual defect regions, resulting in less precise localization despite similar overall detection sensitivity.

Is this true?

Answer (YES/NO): NO